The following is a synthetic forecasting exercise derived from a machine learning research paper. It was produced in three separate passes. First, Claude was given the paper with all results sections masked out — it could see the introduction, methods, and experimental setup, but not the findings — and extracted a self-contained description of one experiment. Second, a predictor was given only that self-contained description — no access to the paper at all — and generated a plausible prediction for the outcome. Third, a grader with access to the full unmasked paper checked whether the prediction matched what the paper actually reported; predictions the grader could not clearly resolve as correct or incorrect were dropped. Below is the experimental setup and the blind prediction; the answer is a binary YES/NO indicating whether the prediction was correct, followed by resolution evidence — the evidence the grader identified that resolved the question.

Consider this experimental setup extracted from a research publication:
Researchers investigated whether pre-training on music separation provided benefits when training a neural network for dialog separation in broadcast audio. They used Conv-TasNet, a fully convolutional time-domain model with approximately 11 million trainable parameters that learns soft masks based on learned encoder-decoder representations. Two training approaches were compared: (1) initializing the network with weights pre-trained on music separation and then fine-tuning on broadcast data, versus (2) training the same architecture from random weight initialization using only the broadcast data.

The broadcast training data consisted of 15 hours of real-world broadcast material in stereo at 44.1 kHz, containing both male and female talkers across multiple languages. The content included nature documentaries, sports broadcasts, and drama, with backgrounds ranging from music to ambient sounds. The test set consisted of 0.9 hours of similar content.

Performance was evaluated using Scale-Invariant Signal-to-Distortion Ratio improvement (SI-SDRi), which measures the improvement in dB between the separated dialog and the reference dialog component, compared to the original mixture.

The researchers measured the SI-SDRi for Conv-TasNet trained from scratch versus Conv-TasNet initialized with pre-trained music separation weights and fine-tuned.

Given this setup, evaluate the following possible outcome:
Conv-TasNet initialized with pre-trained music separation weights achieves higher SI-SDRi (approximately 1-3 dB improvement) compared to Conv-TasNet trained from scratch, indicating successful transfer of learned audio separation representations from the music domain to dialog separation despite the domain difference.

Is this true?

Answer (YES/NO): YES